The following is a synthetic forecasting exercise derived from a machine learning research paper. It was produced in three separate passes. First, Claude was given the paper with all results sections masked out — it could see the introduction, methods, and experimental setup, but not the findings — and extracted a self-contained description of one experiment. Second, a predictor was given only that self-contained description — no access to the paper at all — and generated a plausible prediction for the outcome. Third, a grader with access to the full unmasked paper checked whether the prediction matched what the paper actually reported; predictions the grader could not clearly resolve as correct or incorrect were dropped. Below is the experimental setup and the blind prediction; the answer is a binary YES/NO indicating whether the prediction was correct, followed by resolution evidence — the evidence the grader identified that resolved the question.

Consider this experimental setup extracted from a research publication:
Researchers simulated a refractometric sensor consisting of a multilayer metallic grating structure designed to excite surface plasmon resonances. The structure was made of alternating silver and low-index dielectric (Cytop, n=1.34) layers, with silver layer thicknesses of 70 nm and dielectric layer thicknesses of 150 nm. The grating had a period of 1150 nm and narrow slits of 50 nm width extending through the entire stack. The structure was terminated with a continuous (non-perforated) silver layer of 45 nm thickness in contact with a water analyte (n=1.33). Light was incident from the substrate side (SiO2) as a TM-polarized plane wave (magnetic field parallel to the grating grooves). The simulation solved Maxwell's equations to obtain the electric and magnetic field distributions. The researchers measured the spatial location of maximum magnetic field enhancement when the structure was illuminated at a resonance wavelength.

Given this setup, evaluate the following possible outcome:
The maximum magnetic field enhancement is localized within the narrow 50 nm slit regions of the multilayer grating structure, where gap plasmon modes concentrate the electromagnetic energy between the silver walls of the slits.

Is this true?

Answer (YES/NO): NO